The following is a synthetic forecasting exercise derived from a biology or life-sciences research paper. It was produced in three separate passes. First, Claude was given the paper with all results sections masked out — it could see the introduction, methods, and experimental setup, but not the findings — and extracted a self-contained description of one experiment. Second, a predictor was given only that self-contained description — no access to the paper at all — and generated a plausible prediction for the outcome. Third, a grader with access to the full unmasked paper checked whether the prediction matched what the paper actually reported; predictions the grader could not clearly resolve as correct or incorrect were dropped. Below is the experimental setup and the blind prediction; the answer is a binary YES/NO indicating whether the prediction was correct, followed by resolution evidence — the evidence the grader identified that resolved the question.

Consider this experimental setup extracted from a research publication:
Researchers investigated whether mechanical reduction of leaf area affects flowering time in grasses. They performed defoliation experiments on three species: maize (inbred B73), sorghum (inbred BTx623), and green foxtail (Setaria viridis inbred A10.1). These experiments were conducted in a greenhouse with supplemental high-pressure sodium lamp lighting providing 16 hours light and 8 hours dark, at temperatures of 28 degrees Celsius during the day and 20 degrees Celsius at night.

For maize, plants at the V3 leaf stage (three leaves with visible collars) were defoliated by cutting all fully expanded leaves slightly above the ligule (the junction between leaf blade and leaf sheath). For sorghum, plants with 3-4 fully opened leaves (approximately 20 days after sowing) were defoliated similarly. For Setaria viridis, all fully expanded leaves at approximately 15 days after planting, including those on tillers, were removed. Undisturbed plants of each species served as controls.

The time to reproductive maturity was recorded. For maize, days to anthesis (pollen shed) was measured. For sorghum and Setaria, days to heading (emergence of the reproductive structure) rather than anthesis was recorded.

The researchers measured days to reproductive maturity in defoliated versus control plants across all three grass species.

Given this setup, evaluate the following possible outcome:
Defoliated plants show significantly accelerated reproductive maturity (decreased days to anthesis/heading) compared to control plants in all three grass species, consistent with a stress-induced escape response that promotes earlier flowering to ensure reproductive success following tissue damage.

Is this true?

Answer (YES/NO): NO